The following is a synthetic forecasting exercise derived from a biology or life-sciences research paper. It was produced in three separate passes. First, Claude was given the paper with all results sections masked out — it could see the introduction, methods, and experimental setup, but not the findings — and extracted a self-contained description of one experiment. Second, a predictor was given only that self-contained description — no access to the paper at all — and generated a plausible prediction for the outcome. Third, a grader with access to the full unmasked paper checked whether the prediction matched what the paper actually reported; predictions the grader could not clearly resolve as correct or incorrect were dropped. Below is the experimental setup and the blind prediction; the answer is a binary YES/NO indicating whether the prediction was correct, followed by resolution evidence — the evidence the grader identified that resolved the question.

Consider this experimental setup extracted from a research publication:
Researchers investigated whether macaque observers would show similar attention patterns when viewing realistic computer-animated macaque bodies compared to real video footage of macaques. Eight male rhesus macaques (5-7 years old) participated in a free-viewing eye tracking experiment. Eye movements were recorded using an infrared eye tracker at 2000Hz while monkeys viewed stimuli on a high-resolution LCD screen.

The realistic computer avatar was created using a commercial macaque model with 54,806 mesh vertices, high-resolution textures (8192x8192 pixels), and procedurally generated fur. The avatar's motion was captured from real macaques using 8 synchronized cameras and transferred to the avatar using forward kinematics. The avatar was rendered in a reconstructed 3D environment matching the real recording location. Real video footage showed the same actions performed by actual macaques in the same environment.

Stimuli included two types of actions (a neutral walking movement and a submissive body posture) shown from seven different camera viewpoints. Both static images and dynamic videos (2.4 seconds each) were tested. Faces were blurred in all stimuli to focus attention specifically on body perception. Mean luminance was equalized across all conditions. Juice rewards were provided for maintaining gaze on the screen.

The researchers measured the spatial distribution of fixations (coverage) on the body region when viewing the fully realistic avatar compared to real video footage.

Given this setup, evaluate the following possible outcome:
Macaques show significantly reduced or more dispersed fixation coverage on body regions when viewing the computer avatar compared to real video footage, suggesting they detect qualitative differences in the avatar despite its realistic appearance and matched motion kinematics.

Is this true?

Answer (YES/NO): NO